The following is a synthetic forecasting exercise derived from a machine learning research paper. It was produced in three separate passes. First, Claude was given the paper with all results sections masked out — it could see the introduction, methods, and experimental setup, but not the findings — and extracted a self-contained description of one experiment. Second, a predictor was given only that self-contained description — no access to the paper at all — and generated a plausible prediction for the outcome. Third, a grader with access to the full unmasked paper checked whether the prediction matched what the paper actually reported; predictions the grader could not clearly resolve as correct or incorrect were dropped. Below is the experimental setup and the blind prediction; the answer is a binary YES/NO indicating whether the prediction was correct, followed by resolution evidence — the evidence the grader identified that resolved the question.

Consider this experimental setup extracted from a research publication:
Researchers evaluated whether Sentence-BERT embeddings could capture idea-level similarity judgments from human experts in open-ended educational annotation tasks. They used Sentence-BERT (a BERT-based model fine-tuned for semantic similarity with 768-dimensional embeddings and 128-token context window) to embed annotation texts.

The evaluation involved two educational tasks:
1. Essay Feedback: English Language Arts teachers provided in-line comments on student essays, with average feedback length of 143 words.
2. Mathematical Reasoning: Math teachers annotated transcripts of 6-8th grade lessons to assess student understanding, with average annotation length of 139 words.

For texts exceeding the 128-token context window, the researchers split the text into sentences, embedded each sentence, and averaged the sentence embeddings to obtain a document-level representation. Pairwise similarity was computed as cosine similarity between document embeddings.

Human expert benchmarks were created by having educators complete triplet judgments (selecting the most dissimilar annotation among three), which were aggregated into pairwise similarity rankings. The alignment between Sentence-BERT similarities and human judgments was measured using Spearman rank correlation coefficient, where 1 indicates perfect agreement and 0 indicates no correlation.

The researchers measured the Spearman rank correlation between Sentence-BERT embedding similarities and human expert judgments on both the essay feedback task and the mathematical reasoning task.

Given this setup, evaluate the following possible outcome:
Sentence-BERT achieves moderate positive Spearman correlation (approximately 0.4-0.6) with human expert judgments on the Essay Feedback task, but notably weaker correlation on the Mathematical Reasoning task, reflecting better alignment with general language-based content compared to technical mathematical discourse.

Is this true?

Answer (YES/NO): NO